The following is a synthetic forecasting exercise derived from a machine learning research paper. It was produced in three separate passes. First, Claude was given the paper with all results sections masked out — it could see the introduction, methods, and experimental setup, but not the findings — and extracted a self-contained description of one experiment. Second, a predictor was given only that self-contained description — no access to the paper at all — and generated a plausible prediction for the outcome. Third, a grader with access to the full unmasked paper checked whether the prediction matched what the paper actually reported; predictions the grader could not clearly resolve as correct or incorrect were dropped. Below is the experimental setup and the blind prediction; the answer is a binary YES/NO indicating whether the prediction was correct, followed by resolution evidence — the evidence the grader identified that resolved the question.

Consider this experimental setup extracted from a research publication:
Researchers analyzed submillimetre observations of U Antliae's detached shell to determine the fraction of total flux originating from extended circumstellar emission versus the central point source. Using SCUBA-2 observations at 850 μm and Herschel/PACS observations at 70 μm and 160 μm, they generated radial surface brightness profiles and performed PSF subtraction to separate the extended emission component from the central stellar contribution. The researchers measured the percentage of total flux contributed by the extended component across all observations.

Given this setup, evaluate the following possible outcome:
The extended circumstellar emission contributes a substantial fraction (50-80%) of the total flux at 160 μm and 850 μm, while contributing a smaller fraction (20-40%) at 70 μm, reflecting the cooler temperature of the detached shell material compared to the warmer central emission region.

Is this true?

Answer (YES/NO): NO